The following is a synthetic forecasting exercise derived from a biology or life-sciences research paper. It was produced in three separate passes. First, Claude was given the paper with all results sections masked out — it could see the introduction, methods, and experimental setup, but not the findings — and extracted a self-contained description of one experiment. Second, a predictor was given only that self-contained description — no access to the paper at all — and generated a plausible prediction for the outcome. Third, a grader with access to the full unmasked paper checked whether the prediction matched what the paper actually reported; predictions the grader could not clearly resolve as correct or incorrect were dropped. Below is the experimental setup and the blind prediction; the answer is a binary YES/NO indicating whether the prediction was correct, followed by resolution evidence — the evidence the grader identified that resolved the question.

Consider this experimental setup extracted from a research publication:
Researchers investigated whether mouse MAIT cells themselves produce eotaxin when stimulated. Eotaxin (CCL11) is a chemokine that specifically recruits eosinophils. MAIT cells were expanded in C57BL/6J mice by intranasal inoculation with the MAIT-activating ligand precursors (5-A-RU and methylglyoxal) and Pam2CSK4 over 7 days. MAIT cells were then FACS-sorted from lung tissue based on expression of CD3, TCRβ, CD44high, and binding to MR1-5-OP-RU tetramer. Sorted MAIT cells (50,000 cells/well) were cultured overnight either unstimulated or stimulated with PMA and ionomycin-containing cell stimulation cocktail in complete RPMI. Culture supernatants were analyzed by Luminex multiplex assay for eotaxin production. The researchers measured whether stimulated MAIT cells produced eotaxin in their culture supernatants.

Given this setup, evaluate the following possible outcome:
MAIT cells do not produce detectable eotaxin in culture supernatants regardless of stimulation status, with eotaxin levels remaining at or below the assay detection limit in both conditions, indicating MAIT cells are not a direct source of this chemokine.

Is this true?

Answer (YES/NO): NO